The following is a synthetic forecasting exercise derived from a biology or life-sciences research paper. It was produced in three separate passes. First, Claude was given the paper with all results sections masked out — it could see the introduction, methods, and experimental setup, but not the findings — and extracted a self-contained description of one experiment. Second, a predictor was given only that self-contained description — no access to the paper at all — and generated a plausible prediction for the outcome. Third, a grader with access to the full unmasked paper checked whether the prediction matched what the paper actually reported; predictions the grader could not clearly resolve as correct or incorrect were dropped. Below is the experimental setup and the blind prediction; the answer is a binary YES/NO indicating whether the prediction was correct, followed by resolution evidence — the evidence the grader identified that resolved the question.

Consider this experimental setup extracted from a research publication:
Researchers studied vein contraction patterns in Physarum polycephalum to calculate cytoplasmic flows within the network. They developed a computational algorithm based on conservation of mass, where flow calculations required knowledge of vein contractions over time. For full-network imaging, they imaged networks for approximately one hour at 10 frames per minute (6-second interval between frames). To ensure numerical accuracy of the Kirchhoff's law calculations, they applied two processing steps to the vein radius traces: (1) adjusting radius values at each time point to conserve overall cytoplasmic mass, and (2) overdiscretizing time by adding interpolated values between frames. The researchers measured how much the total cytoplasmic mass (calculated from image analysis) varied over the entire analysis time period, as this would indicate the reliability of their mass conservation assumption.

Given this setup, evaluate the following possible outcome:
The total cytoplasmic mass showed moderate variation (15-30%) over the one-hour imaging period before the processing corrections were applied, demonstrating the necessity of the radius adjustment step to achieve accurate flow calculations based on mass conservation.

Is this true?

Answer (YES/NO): NO